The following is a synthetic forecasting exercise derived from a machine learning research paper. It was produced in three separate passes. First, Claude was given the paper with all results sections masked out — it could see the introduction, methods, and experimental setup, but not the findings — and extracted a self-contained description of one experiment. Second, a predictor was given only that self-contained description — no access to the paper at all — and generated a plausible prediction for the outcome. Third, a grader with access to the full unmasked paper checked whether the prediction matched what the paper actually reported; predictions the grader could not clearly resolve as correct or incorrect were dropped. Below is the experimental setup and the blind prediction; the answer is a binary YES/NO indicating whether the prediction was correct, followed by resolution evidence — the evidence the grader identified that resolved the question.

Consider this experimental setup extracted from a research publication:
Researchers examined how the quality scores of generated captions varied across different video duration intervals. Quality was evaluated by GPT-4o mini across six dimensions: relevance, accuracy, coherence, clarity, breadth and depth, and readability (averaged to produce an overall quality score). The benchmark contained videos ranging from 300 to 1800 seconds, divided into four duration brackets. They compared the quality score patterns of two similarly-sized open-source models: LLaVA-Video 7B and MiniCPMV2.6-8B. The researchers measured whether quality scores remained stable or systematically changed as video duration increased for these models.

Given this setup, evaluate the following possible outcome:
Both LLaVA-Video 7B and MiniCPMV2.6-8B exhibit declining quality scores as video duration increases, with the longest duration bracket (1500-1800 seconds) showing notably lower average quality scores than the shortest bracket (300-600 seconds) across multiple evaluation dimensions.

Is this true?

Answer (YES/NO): NO